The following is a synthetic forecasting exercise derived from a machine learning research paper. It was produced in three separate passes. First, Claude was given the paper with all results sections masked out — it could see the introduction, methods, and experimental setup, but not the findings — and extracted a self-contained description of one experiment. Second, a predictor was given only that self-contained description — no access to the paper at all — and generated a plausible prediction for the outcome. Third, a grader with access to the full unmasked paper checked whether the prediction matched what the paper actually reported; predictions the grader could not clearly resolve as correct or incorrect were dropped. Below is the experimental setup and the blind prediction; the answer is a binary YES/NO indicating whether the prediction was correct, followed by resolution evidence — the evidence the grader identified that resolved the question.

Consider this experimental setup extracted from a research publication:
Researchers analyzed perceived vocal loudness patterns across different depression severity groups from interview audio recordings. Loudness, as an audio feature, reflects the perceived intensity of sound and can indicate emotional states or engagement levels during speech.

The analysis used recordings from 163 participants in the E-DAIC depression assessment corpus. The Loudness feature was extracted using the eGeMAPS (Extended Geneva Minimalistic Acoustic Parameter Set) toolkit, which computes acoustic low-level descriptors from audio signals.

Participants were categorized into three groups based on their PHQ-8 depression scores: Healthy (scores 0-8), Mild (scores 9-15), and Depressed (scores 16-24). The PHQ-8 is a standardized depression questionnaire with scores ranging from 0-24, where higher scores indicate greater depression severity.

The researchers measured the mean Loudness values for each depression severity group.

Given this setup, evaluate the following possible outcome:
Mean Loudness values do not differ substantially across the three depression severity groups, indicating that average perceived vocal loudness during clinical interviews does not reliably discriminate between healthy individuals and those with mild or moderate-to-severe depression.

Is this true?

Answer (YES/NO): NO